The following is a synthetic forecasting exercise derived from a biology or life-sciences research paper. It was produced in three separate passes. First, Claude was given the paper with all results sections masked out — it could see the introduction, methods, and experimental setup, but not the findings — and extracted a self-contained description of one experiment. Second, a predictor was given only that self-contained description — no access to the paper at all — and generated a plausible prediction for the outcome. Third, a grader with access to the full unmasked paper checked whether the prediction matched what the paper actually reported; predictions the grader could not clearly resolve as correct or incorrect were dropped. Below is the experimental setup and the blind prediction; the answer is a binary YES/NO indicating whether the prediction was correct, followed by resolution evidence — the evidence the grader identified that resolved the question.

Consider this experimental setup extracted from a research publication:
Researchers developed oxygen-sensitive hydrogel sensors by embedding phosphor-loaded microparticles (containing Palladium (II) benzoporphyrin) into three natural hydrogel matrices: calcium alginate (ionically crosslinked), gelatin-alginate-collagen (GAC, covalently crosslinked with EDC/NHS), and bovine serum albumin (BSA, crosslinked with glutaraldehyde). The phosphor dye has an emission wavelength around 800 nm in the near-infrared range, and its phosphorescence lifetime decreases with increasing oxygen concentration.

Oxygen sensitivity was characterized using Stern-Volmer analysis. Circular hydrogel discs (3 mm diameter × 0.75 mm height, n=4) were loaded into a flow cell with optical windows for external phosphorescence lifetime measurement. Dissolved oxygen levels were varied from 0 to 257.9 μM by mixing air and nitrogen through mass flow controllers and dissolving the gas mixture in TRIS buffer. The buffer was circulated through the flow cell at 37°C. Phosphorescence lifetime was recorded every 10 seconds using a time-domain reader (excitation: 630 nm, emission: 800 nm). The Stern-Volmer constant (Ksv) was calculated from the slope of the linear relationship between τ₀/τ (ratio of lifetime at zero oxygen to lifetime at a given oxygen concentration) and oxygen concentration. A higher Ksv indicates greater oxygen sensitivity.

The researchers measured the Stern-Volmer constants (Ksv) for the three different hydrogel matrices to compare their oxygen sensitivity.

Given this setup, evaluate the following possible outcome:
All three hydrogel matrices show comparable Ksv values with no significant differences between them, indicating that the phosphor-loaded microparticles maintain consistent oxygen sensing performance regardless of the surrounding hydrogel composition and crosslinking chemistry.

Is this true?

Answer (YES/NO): YES